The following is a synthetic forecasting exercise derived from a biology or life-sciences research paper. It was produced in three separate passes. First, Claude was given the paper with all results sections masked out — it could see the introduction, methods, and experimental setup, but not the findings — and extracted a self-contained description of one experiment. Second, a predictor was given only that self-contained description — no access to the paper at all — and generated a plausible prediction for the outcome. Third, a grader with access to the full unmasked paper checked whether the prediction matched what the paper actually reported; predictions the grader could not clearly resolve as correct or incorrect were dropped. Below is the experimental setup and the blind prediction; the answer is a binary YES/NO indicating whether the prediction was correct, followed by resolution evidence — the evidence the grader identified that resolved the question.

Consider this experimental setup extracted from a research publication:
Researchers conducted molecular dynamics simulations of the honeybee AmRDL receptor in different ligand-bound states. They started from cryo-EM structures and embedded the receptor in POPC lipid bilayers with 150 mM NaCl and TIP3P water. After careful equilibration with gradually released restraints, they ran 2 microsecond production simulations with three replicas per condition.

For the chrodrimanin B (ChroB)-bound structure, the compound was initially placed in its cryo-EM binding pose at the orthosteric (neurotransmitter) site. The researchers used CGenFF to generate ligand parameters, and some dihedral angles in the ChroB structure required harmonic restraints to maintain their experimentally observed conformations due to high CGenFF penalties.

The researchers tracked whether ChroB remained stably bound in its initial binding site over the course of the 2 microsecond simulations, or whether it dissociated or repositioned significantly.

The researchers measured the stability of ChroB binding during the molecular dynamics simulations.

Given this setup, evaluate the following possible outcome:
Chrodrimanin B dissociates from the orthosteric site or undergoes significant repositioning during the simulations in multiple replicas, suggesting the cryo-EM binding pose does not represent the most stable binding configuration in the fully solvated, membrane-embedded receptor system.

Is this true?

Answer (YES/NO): NO